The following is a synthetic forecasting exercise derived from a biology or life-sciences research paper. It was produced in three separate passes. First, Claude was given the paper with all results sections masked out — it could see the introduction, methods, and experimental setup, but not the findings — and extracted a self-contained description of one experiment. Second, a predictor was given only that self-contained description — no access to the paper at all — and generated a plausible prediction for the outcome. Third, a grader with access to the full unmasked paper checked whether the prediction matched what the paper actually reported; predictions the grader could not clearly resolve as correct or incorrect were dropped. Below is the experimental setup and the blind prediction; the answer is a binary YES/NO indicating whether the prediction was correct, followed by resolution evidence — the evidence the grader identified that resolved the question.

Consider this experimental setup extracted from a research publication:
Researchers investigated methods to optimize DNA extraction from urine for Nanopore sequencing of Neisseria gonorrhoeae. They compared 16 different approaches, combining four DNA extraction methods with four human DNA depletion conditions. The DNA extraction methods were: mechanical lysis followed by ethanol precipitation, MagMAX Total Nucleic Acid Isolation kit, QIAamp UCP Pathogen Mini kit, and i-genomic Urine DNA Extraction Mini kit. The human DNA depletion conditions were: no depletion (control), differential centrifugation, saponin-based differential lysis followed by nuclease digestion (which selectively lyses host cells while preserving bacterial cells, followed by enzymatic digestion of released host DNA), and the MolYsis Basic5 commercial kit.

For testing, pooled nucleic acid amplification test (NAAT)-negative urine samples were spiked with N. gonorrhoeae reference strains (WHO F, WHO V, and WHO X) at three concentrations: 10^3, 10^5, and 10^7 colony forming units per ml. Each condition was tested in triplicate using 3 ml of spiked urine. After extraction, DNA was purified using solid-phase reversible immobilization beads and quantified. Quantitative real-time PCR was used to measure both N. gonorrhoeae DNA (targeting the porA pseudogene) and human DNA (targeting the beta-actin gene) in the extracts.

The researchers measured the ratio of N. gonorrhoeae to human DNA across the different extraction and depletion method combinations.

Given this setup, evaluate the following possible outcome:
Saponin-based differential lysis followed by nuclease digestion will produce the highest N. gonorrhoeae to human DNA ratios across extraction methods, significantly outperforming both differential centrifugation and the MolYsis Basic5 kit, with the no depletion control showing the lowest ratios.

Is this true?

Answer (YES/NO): NO